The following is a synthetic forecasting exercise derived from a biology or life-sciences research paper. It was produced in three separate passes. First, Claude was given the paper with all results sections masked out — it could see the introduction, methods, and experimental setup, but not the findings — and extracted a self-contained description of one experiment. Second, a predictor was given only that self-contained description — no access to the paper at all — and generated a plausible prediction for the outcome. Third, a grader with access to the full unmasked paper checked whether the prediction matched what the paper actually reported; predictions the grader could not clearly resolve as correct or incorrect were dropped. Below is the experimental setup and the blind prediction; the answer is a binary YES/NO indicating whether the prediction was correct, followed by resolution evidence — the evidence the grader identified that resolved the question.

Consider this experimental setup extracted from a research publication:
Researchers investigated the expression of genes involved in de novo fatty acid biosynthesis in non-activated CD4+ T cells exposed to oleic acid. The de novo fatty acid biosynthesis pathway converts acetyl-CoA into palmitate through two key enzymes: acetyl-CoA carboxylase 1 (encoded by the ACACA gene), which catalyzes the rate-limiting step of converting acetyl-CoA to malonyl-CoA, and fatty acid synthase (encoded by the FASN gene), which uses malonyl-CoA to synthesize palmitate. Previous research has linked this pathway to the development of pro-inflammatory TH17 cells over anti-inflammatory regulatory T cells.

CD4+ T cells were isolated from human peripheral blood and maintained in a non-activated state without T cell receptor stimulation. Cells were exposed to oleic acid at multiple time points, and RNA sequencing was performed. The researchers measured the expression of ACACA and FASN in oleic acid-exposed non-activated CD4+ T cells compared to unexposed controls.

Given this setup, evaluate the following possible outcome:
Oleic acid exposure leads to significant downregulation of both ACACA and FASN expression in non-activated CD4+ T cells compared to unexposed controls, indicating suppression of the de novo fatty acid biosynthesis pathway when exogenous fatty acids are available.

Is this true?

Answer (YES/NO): NO